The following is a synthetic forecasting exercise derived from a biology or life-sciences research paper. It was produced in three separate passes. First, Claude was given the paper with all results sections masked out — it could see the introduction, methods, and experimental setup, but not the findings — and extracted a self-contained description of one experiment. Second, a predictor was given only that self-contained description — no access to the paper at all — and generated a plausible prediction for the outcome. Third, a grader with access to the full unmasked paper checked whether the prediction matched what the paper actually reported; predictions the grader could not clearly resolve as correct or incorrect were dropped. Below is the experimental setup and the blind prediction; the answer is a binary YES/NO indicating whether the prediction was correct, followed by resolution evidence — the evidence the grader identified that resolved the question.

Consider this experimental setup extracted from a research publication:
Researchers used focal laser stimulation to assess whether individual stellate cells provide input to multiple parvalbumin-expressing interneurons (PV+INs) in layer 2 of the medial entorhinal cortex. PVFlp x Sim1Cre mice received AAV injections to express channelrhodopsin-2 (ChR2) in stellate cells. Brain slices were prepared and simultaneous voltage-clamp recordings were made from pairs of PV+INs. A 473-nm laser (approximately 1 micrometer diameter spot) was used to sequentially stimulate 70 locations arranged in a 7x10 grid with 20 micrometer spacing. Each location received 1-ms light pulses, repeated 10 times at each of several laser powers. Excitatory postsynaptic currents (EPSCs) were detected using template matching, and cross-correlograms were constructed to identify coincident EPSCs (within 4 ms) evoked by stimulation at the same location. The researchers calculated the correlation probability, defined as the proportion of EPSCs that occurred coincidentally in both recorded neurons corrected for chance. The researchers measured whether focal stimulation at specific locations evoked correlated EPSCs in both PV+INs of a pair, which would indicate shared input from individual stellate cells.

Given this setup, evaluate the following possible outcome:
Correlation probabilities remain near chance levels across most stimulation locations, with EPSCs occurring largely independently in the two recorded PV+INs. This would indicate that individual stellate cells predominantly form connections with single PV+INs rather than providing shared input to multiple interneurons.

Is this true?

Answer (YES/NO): NO